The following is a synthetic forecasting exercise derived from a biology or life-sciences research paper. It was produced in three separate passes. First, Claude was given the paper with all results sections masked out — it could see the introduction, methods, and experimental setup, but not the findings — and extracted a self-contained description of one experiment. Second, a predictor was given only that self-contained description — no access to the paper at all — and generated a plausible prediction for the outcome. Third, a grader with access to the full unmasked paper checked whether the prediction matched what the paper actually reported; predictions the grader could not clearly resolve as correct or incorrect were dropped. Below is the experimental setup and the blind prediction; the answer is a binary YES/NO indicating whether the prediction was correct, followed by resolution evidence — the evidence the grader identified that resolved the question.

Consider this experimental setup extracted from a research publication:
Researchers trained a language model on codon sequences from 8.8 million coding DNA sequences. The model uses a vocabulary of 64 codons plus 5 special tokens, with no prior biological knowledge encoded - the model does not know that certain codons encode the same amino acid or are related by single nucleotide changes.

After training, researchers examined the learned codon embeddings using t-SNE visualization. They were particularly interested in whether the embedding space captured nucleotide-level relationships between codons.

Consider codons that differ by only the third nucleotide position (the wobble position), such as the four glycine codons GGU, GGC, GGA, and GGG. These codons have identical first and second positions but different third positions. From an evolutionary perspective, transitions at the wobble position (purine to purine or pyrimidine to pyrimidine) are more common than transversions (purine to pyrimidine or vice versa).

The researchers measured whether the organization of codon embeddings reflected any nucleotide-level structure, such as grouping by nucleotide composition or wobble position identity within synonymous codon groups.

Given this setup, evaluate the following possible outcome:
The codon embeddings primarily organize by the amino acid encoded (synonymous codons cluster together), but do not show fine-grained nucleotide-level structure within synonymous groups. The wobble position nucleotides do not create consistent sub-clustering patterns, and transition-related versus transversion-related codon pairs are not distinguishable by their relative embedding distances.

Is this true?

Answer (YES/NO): NO